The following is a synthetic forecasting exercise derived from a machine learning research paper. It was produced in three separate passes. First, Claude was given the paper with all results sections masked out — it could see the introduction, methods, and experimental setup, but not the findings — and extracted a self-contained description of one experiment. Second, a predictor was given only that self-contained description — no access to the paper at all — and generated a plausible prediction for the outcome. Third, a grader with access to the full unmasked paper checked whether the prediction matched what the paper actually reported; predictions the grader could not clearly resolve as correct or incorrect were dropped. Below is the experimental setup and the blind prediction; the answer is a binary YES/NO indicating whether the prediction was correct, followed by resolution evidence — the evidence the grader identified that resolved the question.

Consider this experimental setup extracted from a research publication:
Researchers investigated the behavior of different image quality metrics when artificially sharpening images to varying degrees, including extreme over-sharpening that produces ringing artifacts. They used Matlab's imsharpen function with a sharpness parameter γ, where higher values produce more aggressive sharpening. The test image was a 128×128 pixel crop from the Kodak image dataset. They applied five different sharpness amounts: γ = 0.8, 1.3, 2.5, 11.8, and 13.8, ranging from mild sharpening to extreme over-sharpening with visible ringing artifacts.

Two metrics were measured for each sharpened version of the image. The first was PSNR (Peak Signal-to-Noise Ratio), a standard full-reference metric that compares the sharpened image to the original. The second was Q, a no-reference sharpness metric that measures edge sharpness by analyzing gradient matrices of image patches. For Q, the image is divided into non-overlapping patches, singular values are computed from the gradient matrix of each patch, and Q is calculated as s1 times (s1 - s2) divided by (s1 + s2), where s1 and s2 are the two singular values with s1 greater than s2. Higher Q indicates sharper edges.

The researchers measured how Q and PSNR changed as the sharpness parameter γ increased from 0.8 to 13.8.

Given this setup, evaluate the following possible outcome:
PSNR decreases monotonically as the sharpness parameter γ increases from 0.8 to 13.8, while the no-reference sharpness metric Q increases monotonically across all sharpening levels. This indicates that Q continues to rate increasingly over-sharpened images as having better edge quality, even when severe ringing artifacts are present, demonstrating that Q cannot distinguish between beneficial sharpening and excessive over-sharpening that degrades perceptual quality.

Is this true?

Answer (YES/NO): YES